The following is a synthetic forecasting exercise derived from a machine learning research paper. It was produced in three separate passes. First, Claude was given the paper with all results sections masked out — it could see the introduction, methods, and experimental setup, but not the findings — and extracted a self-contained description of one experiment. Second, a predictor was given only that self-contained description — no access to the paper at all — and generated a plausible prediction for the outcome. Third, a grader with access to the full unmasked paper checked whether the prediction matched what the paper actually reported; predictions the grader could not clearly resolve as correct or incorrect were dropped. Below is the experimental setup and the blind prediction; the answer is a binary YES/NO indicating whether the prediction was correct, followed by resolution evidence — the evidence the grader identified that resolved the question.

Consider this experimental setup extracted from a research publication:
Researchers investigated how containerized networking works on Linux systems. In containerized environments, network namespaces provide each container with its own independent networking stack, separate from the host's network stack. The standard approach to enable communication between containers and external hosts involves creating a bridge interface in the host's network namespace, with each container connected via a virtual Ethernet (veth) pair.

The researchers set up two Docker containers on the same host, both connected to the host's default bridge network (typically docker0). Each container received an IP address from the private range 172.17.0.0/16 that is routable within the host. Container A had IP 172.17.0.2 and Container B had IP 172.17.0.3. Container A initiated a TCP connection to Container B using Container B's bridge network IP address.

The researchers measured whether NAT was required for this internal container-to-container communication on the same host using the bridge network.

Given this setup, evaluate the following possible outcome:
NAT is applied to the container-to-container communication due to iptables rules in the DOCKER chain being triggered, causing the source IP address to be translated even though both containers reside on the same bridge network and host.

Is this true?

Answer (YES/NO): NO